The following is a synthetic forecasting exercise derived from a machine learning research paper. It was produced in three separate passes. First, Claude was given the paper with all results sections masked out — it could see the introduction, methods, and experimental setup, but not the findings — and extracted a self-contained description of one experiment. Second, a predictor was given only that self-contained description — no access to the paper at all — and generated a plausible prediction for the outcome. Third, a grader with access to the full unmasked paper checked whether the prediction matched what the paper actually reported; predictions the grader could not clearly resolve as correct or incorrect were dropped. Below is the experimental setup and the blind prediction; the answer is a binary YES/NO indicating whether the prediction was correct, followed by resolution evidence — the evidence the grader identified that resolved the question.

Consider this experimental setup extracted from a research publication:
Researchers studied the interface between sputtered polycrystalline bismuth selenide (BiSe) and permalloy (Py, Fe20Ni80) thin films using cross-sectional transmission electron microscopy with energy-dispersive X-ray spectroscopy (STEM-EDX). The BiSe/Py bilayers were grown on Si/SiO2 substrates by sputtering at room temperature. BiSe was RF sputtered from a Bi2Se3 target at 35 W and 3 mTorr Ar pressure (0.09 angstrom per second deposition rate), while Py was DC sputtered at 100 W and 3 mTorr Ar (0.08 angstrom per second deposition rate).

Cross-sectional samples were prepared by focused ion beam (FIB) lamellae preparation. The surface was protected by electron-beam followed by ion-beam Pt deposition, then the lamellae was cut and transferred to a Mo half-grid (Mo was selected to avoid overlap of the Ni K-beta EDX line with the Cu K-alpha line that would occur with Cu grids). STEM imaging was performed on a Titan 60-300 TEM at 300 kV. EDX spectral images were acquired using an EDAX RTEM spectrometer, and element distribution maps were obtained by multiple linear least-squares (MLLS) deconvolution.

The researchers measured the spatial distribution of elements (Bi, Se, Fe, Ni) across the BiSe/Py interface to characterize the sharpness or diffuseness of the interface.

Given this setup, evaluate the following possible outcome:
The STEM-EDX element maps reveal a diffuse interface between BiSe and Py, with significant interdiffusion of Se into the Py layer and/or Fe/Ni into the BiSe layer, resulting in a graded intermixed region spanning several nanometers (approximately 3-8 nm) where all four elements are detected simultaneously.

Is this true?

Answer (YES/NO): YES